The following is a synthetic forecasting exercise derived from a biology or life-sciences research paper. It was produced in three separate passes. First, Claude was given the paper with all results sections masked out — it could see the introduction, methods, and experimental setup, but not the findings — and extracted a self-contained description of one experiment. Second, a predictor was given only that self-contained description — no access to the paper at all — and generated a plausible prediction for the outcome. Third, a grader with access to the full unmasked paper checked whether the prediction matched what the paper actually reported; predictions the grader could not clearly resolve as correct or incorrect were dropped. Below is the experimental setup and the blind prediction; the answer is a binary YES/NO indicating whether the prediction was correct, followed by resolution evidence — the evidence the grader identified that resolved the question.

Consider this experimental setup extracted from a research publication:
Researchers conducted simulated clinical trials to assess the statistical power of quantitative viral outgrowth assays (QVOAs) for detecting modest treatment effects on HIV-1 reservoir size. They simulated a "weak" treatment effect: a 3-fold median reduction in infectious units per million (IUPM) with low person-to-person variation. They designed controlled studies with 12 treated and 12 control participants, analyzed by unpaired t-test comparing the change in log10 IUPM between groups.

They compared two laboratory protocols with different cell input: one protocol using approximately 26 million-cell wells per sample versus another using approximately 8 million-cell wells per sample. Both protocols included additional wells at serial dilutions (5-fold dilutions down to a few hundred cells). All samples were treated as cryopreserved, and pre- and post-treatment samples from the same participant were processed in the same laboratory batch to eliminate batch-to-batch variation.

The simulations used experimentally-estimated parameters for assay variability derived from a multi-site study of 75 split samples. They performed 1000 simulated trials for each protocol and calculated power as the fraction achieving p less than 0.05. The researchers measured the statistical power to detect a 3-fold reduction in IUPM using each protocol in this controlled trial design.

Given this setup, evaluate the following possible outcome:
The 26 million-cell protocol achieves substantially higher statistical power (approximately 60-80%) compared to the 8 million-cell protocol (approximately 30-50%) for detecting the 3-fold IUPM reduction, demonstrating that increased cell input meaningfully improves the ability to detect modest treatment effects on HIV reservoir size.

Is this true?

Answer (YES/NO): NO